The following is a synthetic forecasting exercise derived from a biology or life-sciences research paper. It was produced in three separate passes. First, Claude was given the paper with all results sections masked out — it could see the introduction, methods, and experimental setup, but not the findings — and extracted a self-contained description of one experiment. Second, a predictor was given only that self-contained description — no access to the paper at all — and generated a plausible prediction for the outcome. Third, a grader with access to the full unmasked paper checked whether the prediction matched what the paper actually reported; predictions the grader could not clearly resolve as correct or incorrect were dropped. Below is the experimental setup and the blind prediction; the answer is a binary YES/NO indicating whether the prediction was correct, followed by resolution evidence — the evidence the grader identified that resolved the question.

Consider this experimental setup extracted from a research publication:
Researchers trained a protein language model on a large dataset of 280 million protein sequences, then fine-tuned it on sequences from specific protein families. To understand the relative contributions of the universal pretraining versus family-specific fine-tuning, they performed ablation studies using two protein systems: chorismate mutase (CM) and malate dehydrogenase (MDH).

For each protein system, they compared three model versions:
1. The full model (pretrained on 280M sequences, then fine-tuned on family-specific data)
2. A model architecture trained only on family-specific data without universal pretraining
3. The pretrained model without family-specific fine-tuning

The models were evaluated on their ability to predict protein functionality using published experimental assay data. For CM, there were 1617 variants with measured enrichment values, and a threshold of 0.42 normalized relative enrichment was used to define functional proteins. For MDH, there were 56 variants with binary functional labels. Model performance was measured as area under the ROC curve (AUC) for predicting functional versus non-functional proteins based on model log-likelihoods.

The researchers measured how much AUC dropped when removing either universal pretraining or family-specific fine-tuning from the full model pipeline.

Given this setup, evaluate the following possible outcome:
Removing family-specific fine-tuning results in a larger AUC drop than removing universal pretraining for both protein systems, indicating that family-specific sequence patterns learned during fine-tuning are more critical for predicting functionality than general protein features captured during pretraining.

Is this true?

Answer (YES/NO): YES